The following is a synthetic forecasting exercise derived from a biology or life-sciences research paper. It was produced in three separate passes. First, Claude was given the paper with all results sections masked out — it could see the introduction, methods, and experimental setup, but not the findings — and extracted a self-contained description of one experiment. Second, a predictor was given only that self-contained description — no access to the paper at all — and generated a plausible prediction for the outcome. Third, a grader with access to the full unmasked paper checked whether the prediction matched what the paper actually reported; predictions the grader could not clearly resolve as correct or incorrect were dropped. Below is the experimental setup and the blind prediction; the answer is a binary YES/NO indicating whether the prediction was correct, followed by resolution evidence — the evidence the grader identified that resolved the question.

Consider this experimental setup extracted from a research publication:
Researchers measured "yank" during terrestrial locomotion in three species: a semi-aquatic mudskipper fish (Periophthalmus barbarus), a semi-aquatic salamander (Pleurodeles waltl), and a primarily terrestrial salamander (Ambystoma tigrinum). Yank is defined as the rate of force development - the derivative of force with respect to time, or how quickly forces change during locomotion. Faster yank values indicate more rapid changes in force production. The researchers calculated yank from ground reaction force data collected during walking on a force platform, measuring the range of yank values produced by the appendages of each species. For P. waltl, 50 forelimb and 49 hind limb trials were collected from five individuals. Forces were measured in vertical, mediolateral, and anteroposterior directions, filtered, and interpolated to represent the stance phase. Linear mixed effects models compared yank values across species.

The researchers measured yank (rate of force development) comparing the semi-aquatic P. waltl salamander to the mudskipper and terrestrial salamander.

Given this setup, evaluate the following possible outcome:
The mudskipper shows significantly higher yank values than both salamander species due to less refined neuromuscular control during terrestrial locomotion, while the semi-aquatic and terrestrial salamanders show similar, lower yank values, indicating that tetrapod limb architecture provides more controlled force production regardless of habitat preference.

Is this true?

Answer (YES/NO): NO